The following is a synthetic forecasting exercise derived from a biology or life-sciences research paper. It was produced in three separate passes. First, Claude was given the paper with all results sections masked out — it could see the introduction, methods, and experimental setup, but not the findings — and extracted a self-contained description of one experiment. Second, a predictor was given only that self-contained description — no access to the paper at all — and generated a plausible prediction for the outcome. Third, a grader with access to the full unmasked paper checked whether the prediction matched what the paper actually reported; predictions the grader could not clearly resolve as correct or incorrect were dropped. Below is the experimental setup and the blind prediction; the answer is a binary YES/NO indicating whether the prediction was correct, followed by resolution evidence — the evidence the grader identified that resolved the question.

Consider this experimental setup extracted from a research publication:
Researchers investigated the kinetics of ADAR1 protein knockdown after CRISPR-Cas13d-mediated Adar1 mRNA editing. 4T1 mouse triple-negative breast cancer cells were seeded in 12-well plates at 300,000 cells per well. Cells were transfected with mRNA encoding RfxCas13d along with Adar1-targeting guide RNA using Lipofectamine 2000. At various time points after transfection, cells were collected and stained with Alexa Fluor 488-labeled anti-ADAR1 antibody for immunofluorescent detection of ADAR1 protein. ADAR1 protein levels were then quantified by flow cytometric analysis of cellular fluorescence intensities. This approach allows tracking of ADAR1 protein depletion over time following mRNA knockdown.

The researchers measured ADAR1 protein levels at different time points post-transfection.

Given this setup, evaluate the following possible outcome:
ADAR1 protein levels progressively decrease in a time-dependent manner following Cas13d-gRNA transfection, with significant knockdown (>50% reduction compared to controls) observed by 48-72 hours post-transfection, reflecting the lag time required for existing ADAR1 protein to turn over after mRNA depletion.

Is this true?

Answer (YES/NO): YES